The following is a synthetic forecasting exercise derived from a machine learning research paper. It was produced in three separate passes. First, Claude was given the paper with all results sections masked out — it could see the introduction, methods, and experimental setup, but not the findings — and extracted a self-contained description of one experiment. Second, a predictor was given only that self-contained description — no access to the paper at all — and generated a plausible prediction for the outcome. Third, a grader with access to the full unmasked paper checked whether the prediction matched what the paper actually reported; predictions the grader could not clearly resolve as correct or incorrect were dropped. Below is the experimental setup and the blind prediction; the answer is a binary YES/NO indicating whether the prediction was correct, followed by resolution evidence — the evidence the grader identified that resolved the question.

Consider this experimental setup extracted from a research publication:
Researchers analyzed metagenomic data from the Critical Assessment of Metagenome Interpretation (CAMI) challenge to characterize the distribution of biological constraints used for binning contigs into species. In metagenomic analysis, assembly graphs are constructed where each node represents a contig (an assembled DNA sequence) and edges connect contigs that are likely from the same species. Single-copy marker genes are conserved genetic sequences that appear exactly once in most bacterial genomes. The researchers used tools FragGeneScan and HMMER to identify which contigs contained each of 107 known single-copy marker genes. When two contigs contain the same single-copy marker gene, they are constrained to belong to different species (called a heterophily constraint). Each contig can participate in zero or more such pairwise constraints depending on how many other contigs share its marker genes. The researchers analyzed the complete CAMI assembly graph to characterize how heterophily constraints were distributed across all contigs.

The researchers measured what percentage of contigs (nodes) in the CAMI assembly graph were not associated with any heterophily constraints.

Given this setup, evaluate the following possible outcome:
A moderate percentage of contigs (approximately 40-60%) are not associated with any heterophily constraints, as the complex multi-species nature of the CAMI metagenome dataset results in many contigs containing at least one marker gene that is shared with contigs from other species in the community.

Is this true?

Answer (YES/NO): NO